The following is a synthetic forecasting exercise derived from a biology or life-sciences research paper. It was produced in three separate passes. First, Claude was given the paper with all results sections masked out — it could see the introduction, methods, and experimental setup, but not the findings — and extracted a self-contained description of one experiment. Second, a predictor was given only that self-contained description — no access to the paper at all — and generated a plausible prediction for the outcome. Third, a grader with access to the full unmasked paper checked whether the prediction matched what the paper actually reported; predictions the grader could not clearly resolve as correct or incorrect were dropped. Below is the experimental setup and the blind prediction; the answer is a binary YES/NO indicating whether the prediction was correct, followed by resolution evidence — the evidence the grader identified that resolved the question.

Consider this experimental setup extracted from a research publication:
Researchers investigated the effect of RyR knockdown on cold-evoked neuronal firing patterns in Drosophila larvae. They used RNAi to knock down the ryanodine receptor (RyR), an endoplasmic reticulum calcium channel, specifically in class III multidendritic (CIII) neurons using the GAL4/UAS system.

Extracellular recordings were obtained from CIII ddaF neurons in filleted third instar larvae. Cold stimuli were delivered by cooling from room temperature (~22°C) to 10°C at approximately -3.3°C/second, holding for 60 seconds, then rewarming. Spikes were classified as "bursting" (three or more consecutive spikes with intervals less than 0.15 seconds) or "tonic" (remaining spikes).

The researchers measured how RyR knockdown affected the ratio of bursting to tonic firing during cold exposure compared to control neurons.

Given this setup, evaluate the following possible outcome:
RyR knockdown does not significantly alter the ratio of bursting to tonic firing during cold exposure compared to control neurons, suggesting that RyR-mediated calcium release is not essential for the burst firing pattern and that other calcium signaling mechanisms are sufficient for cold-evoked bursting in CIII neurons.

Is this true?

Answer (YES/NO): NO